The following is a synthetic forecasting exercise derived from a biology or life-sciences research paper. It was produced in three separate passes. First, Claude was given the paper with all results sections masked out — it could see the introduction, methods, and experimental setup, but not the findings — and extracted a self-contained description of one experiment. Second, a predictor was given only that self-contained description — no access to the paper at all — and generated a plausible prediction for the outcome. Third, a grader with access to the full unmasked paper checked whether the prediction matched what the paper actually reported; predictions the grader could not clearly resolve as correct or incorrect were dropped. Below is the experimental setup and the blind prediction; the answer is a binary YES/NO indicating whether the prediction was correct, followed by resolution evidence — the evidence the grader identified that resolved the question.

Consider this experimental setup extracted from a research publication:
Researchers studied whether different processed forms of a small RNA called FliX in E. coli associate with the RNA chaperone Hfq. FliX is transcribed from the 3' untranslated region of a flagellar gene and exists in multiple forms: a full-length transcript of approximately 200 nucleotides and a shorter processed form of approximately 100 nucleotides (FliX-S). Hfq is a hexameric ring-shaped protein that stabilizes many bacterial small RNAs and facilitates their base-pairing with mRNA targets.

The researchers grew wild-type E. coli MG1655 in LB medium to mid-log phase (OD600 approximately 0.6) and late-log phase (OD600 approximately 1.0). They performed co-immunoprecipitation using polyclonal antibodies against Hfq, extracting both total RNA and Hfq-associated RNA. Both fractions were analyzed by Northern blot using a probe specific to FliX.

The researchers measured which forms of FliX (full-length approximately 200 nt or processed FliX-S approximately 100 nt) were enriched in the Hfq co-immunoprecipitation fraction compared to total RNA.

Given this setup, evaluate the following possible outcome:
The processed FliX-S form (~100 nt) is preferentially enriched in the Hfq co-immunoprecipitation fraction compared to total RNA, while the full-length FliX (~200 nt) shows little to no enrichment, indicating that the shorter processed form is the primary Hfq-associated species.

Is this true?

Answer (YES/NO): NO